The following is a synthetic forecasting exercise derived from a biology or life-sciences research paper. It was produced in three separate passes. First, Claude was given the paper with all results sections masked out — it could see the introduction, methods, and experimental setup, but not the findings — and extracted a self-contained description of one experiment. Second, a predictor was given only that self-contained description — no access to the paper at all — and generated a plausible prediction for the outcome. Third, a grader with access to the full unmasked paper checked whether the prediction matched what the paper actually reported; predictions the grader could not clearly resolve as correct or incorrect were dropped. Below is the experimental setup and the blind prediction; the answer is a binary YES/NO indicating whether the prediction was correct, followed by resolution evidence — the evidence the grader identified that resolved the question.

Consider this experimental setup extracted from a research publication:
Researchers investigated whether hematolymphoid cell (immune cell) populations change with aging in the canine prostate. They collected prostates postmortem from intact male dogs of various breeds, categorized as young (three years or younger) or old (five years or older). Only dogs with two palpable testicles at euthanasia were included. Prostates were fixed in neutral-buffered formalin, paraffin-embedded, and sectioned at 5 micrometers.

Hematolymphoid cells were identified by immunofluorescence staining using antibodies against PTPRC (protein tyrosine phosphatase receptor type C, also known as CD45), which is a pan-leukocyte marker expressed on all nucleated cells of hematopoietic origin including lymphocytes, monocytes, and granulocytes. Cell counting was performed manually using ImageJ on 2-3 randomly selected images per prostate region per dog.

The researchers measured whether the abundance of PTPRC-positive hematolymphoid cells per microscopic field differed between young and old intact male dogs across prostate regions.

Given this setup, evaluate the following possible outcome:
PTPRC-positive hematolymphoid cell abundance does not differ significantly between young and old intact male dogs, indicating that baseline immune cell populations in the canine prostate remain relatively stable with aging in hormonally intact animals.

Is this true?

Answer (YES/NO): YES